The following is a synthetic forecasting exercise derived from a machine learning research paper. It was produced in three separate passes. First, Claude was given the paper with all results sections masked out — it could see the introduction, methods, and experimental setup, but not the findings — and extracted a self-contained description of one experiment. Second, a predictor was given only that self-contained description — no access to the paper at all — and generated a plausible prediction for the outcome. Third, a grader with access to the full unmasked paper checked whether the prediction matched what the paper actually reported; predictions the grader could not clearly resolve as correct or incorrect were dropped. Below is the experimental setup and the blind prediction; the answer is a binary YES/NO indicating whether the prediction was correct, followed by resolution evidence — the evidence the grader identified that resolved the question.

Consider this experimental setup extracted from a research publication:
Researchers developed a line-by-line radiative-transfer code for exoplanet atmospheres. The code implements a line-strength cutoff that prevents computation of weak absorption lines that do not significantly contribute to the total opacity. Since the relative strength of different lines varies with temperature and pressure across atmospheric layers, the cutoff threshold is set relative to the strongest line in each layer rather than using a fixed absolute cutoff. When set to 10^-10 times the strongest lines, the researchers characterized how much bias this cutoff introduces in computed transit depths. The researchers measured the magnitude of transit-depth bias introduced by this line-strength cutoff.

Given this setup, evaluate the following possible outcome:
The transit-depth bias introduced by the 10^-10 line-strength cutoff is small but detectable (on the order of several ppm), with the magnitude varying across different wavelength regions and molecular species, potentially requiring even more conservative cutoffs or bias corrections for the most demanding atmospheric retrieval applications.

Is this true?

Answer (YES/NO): NO